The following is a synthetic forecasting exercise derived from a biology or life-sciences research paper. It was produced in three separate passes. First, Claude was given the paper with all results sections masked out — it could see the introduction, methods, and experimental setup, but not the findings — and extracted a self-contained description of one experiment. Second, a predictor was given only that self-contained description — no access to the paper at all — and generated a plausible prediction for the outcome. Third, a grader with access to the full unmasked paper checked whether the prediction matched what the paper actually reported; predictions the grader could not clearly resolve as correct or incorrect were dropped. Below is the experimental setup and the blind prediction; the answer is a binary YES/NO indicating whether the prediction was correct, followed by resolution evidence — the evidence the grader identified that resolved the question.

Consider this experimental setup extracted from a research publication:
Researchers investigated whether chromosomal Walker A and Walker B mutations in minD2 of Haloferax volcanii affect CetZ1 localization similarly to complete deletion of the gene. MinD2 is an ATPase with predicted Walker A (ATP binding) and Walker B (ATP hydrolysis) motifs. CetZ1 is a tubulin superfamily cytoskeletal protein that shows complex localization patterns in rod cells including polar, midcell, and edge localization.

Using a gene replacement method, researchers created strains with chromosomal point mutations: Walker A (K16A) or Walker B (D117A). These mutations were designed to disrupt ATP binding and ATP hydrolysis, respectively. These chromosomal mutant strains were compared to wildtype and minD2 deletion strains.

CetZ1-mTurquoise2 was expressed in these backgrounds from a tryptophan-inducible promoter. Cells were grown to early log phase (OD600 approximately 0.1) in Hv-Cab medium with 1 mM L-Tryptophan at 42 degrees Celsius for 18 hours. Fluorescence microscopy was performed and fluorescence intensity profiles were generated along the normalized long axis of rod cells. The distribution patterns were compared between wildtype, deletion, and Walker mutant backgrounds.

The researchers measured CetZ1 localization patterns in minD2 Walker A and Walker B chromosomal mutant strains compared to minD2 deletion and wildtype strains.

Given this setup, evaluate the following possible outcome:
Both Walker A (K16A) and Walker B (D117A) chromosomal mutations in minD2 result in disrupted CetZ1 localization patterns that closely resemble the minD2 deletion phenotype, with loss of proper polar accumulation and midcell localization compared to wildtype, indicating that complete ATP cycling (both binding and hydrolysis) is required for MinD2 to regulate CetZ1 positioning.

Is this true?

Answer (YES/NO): YES